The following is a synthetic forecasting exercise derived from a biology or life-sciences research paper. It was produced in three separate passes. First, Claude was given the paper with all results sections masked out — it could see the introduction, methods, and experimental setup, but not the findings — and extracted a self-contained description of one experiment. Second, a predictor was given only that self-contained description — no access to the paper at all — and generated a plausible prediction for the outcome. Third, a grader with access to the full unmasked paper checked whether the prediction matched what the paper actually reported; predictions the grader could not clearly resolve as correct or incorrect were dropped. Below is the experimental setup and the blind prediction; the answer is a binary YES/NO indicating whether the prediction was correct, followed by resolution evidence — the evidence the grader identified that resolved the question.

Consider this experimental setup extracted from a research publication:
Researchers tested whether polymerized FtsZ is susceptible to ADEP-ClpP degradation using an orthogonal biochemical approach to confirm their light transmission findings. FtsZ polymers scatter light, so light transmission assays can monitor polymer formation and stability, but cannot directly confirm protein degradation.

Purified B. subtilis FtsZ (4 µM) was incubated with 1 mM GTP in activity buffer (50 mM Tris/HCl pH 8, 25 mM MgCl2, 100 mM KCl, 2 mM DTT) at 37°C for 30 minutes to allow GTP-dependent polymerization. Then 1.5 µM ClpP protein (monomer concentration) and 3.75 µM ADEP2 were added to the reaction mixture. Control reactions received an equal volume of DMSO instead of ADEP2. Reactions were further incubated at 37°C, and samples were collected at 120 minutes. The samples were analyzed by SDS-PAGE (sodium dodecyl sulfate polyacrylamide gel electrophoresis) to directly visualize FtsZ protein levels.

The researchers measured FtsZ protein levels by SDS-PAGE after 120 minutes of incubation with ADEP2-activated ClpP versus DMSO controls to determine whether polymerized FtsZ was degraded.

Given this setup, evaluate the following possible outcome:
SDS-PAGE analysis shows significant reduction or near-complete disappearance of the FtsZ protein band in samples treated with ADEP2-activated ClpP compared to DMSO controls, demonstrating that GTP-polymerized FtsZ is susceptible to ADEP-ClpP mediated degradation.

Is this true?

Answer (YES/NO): NO